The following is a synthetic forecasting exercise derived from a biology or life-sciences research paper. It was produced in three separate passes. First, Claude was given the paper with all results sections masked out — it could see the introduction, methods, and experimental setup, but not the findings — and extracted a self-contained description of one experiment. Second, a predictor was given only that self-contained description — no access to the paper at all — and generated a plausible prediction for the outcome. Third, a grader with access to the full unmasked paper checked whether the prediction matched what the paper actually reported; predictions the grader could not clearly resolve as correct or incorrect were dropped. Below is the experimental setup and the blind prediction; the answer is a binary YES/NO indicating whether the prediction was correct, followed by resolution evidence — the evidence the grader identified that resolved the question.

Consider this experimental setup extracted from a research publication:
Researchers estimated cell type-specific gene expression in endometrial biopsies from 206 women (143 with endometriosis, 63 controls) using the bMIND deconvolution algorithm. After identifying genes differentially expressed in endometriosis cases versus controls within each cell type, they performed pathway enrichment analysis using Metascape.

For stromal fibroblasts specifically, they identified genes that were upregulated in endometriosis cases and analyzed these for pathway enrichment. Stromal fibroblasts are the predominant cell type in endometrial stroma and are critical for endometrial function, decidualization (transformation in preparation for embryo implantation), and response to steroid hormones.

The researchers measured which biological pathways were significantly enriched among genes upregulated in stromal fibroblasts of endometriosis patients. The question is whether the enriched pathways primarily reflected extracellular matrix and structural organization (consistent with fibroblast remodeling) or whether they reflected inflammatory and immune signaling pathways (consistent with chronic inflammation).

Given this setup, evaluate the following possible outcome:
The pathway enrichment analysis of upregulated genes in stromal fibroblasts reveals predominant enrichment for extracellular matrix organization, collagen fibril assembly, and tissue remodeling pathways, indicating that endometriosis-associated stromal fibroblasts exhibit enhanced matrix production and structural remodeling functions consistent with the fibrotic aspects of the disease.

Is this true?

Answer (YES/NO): NO